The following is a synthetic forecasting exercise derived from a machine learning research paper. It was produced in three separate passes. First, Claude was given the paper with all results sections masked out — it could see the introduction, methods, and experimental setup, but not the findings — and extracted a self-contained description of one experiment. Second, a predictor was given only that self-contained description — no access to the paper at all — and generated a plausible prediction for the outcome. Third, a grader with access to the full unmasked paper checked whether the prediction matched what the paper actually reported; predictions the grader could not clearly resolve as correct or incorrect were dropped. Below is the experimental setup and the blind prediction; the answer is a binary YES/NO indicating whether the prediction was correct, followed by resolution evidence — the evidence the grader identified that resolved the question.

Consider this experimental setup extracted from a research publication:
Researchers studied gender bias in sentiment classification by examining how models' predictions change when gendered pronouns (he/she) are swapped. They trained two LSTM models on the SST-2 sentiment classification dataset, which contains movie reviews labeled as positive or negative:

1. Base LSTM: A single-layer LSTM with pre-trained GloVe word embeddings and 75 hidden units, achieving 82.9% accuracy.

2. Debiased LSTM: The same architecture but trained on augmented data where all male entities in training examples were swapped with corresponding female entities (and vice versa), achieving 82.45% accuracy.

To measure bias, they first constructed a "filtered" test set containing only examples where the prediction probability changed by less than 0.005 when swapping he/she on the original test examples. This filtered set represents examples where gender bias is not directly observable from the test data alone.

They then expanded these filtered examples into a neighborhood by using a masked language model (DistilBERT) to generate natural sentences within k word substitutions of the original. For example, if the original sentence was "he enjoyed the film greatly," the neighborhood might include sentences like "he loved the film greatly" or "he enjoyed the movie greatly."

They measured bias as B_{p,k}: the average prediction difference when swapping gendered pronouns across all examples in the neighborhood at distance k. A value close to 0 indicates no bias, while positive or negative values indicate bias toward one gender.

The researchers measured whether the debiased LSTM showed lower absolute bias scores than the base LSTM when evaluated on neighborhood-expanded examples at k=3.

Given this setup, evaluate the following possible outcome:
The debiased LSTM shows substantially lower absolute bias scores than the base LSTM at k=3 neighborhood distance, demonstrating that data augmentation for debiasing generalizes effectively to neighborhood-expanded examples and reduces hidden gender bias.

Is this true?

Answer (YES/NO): YES